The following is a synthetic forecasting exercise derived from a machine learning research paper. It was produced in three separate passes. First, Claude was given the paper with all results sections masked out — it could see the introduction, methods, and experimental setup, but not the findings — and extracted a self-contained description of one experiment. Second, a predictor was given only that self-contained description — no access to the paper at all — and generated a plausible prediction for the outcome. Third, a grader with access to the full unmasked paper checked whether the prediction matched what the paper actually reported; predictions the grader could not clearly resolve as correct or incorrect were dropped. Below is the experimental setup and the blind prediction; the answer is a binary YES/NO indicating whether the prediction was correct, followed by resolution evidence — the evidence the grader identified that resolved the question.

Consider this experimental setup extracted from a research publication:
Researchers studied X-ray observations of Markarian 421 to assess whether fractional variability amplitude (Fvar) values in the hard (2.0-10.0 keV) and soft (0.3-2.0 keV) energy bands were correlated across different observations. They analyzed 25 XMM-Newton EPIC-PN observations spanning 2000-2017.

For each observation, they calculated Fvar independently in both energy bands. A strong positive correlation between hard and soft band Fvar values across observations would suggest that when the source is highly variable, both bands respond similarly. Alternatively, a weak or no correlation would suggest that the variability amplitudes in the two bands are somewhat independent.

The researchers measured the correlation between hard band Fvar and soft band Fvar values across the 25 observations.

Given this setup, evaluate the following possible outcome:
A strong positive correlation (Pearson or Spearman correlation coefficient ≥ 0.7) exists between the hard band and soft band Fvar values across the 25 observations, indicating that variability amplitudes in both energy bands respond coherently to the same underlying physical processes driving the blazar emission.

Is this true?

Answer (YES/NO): YES